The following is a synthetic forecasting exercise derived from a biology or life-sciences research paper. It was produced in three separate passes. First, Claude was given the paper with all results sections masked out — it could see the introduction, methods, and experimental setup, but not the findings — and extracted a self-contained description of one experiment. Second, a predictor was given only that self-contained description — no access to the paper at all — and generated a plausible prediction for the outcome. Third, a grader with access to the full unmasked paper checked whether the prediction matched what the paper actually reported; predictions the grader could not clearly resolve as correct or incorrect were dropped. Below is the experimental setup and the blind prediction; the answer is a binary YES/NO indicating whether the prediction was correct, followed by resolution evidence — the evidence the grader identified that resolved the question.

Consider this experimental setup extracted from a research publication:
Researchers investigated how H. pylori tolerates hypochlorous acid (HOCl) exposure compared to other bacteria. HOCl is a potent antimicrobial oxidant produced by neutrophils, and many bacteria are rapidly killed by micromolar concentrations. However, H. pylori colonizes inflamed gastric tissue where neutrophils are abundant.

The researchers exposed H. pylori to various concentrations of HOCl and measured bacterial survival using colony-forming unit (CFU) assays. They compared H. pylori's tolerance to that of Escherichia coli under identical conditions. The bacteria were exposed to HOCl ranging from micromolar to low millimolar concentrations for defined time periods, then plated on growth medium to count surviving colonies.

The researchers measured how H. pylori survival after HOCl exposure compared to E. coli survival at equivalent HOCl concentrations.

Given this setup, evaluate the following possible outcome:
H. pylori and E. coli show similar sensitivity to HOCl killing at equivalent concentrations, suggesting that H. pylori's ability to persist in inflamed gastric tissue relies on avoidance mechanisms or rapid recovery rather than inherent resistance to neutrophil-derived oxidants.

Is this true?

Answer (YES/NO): NO